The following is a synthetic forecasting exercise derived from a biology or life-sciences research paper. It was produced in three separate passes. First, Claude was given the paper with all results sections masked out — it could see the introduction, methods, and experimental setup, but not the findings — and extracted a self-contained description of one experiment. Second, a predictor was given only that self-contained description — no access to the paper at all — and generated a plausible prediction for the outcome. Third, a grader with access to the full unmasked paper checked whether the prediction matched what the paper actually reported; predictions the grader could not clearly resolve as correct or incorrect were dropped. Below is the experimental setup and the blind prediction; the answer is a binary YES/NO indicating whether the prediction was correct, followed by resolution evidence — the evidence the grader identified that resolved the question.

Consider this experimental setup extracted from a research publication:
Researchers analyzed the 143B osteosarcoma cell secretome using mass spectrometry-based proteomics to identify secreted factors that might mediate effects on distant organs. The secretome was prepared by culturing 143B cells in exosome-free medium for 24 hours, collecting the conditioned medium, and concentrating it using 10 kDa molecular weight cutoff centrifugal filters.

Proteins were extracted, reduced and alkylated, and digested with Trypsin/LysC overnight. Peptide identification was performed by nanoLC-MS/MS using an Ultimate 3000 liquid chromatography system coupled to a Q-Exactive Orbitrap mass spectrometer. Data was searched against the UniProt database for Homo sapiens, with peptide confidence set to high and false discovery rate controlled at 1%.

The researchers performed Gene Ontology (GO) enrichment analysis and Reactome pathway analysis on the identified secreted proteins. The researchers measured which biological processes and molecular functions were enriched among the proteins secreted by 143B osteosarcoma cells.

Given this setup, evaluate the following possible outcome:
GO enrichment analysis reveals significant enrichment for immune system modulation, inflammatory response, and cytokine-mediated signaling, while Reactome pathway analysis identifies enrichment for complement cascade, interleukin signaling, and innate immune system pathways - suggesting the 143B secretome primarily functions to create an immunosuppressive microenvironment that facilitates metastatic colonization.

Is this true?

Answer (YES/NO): NO